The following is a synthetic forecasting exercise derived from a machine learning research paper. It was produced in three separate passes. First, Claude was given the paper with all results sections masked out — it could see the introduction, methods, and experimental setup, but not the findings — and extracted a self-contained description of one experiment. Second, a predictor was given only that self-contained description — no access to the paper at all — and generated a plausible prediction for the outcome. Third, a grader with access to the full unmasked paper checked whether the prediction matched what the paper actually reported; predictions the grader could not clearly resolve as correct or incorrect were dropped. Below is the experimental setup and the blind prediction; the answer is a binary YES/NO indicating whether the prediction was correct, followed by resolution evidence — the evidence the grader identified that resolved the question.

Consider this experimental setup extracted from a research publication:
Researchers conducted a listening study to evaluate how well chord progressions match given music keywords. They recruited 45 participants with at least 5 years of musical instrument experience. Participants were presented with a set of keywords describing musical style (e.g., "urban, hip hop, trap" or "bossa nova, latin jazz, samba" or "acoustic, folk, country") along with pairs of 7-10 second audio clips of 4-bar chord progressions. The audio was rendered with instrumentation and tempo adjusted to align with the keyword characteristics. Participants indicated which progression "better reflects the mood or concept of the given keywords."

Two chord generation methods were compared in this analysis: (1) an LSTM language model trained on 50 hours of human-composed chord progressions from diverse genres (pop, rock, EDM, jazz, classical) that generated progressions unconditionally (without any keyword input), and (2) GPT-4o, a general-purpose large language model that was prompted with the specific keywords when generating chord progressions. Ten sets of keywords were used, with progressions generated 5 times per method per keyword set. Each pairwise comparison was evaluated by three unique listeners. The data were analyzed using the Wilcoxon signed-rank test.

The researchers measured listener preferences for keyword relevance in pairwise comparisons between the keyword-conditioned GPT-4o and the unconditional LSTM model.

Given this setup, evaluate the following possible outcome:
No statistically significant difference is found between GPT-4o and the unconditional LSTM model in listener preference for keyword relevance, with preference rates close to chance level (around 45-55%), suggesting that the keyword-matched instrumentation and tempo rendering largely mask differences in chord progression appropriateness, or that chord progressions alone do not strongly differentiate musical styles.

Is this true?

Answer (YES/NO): NO